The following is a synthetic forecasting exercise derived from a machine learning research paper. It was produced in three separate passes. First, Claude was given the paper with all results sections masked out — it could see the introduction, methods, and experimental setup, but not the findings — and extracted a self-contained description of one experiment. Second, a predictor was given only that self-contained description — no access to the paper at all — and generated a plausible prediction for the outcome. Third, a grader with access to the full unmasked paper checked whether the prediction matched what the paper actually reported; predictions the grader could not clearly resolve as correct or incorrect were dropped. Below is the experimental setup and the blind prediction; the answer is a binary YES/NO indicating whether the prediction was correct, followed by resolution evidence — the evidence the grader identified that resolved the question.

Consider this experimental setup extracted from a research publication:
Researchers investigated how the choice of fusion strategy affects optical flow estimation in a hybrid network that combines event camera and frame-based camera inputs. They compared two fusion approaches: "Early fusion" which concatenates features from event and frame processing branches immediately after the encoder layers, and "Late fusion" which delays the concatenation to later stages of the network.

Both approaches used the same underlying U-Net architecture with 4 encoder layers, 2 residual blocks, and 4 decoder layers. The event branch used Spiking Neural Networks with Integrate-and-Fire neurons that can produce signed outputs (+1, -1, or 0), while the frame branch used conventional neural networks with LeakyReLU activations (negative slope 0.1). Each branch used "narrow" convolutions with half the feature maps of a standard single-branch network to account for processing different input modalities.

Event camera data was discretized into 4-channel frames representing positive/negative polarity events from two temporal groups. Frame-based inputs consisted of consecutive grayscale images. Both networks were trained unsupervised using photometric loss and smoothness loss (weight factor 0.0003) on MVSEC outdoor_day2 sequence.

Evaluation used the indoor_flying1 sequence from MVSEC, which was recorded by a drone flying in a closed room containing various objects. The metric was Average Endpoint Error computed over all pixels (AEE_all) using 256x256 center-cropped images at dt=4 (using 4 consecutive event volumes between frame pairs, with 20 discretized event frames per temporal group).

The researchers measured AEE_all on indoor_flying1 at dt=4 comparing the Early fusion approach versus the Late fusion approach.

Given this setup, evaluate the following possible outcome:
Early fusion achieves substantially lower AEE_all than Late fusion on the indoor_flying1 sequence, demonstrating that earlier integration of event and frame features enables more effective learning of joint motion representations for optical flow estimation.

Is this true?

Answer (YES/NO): NO